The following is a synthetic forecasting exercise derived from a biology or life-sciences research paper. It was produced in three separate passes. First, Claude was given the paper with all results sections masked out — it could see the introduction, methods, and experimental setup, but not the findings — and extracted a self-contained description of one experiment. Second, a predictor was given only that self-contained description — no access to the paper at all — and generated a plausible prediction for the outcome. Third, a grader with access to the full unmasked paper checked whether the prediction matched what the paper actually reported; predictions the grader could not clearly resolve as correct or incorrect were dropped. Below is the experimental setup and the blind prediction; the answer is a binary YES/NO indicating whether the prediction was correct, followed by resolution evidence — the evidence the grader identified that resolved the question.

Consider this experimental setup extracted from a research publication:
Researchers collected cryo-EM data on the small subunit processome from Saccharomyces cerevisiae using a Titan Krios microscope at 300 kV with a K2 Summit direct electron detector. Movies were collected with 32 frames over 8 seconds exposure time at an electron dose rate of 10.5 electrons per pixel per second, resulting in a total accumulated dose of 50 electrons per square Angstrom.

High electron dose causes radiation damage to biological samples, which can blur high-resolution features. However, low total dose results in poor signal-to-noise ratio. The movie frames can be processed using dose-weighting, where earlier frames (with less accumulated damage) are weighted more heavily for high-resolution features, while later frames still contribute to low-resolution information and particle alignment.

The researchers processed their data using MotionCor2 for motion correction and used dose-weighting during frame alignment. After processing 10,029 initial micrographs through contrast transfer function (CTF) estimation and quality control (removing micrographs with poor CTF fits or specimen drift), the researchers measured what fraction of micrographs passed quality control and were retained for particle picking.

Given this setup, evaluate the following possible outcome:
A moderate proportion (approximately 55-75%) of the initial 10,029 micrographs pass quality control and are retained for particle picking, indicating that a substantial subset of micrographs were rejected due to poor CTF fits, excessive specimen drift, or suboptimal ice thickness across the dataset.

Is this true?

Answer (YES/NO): NO